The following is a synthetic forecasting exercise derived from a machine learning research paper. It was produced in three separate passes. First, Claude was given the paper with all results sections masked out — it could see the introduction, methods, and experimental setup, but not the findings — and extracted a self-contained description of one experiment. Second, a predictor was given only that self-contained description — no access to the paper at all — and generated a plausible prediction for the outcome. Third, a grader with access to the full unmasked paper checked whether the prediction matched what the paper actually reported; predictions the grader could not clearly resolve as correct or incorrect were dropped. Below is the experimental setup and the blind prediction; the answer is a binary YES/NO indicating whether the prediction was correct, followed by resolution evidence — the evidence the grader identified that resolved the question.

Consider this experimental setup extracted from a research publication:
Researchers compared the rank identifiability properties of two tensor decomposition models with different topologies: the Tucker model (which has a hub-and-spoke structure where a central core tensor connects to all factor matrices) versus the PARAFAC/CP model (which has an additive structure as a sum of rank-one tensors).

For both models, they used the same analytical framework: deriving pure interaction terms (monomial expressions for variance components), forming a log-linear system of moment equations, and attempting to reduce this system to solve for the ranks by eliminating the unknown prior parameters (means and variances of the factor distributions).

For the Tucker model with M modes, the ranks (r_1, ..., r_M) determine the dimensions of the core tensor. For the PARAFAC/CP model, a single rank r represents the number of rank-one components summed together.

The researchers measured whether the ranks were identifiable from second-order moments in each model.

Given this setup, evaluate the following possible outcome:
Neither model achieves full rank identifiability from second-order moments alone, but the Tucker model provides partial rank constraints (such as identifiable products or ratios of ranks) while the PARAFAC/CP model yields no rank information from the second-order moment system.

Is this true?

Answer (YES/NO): NO